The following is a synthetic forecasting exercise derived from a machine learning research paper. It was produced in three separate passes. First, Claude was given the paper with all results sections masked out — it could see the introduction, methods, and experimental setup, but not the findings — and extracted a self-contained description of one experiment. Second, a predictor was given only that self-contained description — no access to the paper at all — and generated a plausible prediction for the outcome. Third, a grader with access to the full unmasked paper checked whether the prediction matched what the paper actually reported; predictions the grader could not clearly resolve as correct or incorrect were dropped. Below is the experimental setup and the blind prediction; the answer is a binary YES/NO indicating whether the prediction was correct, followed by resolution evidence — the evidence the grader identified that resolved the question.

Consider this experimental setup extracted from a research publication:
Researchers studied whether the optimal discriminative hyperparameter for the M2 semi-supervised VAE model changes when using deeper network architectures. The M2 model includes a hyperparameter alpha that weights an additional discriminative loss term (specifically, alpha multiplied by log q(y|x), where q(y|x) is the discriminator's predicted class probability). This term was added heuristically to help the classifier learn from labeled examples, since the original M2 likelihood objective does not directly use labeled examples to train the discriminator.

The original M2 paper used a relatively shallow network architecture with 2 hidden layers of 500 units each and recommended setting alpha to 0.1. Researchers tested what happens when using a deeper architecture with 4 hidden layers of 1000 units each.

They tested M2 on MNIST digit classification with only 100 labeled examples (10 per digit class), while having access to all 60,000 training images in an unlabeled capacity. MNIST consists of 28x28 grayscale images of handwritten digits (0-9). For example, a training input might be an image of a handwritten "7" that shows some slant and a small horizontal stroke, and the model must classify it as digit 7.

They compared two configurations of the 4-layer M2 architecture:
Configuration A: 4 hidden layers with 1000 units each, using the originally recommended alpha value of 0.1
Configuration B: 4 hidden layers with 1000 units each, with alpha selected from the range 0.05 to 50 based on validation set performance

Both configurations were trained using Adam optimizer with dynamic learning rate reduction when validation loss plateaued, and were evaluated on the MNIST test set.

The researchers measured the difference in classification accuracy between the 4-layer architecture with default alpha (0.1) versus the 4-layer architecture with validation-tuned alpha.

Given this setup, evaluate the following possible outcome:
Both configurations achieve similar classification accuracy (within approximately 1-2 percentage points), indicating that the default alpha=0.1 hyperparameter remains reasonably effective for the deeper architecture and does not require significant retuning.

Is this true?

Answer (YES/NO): NO